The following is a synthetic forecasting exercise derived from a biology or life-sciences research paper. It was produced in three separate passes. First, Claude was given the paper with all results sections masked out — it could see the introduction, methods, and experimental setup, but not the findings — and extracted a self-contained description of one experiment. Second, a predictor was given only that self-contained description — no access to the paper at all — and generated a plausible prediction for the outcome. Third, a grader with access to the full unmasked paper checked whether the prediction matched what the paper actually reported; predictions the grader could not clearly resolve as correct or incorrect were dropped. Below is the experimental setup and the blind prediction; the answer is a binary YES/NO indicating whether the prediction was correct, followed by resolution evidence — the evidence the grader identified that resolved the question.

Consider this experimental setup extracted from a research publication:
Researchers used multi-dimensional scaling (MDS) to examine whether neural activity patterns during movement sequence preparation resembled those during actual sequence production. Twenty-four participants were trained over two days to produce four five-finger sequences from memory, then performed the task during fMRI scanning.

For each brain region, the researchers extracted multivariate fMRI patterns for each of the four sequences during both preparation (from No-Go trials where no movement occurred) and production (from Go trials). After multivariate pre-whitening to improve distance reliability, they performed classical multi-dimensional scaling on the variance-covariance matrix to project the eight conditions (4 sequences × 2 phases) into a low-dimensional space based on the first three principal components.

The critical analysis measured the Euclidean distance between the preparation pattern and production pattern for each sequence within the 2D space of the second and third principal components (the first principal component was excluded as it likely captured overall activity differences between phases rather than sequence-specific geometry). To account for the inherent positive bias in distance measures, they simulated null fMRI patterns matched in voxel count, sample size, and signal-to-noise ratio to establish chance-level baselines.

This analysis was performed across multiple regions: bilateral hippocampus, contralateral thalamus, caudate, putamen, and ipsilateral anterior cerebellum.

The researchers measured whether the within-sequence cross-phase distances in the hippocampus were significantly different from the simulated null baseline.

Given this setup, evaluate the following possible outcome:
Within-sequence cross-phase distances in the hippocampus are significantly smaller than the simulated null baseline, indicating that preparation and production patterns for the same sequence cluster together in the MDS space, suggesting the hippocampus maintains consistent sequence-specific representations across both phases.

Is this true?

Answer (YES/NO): NO